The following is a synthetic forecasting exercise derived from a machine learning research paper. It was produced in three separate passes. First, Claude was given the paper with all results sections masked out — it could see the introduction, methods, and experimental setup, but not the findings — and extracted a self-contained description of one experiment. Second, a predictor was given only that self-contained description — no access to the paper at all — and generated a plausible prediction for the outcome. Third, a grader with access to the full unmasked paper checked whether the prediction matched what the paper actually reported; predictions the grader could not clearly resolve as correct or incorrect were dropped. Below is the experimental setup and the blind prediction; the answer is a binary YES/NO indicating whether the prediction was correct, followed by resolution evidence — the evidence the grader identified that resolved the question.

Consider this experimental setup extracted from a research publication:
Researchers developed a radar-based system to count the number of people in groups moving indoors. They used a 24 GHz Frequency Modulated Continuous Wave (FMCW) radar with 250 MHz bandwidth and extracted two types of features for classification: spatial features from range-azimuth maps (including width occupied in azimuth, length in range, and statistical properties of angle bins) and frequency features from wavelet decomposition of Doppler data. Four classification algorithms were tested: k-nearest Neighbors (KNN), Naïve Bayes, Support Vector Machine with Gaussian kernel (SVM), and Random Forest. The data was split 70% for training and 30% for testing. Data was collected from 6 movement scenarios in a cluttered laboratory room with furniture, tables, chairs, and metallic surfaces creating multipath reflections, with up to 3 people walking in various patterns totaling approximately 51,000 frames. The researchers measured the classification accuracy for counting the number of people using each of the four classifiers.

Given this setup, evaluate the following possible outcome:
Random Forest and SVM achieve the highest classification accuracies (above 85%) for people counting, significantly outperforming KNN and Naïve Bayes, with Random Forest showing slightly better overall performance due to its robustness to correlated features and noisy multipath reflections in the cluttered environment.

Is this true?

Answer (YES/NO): NO